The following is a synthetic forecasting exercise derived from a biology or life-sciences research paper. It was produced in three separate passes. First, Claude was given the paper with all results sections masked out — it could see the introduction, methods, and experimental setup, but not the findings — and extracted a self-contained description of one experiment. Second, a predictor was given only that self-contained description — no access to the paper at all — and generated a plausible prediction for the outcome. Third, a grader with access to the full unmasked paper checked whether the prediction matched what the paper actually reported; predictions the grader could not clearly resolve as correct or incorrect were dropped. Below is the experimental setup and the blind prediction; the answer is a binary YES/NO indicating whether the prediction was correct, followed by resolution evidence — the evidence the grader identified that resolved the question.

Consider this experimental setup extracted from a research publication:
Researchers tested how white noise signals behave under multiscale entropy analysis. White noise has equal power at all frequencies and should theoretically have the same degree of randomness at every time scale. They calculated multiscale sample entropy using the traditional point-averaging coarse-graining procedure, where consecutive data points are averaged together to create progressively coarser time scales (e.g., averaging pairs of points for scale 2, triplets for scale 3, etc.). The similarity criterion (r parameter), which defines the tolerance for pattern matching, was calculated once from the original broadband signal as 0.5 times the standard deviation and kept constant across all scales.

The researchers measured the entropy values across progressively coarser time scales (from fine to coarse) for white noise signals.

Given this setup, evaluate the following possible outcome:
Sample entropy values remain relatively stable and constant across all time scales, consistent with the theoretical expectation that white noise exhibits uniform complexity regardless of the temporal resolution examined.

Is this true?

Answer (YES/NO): NO